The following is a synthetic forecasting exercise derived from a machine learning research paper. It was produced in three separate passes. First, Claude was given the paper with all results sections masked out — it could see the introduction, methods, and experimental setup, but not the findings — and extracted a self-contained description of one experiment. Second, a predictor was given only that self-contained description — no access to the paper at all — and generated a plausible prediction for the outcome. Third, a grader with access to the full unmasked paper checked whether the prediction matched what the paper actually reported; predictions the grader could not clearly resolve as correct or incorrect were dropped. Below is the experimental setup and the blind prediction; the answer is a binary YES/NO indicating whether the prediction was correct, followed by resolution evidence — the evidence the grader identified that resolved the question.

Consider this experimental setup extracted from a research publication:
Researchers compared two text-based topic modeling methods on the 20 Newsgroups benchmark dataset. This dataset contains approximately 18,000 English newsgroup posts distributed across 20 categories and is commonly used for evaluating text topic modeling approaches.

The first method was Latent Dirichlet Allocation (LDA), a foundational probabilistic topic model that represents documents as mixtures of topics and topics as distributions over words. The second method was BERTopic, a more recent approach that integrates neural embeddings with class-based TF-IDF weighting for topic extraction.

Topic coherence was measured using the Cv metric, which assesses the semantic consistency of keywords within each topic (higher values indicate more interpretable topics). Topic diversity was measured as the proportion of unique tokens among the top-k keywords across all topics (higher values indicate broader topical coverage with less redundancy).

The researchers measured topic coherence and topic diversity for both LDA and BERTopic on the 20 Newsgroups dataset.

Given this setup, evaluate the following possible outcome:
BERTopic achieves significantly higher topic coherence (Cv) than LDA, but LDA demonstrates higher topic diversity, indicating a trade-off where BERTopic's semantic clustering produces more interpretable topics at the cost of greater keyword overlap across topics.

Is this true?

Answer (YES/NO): NO